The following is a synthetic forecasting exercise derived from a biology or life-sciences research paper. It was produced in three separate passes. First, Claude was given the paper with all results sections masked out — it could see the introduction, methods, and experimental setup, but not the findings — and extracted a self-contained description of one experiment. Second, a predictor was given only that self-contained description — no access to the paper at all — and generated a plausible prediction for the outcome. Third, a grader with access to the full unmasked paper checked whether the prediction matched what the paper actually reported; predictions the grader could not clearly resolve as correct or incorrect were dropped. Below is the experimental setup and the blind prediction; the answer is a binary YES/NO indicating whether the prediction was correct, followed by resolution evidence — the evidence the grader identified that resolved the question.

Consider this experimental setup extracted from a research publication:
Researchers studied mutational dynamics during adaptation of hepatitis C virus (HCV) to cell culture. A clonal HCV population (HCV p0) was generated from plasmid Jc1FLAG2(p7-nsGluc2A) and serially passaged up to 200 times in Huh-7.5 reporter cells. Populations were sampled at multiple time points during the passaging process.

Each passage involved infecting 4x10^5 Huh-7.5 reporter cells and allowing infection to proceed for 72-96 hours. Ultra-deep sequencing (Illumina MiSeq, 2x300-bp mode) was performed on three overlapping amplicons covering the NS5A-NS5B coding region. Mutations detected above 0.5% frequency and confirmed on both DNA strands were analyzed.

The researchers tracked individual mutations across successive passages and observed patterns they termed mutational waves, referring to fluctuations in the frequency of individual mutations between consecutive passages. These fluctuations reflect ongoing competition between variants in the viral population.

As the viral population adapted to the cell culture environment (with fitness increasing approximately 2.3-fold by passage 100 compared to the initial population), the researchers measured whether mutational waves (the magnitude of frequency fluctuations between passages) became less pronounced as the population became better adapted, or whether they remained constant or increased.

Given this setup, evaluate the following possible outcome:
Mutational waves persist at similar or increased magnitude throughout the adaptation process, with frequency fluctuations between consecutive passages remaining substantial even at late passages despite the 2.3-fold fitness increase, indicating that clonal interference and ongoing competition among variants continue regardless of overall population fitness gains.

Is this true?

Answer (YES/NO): YES